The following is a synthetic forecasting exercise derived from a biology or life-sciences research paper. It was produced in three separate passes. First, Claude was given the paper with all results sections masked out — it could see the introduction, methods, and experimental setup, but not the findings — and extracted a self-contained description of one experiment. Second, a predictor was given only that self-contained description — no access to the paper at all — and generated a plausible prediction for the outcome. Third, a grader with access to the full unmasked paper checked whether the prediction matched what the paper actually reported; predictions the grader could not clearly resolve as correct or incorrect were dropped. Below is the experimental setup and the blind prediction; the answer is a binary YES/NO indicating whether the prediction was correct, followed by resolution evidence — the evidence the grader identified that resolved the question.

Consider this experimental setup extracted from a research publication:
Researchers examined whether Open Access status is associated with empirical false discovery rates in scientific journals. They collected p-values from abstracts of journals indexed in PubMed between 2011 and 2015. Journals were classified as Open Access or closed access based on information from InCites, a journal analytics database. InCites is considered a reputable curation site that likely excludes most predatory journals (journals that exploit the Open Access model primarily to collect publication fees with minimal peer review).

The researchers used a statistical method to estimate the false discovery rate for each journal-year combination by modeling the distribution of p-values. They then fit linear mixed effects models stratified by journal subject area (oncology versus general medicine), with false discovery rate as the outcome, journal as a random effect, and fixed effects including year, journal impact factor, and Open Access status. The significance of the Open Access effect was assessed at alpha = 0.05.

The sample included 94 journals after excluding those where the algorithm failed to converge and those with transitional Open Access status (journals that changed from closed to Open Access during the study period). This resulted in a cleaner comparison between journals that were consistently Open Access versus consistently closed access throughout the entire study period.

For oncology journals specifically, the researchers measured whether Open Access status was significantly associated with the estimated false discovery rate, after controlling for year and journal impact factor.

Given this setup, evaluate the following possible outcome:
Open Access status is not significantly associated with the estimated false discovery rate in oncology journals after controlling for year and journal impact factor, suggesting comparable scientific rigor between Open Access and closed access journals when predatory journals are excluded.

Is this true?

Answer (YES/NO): YES